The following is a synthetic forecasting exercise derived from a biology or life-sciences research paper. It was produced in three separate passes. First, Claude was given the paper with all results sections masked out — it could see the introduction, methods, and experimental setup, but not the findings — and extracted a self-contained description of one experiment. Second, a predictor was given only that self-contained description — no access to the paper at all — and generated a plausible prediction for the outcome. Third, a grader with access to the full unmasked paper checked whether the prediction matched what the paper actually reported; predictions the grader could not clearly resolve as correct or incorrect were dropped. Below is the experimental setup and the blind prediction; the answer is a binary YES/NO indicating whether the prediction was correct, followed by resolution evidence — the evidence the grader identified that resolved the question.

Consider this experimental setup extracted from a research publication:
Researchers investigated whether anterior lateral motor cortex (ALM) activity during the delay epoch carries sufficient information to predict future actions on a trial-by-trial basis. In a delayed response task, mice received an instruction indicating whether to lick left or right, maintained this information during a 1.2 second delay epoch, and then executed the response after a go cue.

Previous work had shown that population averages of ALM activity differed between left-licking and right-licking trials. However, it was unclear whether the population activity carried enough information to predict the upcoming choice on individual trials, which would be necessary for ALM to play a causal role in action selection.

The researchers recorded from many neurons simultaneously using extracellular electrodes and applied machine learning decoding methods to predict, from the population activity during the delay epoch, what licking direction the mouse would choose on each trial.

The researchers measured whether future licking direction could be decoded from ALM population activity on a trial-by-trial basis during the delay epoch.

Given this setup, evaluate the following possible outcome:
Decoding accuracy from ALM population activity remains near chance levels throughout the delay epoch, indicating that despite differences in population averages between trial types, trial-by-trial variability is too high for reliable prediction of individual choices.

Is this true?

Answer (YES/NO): NO